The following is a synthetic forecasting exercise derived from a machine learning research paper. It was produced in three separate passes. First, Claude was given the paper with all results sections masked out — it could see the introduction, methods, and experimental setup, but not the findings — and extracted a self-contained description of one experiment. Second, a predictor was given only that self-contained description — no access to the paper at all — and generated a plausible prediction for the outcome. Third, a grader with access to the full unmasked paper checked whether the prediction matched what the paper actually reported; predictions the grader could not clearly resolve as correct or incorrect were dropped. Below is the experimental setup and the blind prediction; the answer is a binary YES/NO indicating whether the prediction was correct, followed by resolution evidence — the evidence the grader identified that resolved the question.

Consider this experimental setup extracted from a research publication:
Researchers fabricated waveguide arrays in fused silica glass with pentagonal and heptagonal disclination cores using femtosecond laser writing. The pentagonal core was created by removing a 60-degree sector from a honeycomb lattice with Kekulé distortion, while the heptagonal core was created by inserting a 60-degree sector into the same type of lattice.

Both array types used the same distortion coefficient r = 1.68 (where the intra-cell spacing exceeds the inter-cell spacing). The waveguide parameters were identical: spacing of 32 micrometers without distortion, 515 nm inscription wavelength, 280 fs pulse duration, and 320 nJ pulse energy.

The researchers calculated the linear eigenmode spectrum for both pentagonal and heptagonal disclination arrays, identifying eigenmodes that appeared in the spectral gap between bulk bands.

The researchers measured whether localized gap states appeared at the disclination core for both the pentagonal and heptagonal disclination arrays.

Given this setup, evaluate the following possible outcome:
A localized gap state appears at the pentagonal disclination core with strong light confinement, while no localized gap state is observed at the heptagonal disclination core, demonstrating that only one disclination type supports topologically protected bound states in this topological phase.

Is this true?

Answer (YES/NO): NO